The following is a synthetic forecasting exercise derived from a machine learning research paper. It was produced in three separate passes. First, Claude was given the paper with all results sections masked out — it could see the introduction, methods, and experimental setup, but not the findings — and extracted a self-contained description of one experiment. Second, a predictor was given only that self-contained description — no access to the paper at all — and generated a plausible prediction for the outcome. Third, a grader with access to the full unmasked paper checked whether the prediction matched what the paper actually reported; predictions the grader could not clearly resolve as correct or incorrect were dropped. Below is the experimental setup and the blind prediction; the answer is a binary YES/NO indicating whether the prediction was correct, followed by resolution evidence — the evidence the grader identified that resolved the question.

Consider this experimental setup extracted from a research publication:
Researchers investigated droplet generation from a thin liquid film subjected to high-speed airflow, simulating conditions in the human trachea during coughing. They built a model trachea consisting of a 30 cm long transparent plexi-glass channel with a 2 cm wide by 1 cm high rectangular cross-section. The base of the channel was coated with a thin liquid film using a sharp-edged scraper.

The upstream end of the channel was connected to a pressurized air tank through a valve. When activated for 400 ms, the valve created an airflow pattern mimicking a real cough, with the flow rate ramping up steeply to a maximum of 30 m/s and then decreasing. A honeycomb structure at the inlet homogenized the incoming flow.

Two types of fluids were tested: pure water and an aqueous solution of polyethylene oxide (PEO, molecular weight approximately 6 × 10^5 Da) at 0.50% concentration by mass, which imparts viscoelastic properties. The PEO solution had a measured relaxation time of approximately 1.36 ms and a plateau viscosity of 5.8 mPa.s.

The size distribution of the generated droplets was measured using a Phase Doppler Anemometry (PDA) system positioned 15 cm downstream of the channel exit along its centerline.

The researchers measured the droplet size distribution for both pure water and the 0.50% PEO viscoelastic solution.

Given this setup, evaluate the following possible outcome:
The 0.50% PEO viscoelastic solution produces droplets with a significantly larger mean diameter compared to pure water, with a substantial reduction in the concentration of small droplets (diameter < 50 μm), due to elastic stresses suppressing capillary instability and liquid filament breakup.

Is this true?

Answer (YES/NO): NO